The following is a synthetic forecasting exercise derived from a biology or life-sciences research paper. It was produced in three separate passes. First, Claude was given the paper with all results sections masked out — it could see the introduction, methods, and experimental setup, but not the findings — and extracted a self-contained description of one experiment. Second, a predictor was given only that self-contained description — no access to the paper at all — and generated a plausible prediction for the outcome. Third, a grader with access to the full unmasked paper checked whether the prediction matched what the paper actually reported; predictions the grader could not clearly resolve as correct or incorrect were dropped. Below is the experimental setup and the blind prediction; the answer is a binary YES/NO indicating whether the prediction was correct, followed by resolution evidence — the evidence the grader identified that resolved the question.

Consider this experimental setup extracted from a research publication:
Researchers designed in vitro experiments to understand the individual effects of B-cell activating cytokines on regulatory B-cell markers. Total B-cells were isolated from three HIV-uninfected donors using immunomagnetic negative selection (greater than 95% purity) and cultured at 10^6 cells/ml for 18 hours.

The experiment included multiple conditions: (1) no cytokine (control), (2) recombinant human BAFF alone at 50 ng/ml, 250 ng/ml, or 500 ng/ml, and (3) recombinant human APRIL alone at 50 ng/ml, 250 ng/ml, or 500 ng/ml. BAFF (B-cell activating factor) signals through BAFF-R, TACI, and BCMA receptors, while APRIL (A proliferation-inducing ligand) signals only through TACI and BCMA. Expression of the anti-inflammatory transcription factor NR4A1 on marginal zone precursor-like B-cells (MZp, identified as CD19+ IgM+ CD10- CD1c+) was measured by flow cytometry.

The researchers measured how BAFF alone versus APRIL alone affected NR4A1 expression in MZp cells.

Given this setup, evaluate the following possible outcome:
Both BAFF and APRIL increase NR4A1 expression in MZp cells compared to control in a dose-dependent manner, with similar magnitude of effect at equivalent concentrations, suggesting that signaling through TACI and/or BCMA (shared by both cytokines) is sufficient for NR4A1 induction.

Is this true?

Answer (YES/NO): NO